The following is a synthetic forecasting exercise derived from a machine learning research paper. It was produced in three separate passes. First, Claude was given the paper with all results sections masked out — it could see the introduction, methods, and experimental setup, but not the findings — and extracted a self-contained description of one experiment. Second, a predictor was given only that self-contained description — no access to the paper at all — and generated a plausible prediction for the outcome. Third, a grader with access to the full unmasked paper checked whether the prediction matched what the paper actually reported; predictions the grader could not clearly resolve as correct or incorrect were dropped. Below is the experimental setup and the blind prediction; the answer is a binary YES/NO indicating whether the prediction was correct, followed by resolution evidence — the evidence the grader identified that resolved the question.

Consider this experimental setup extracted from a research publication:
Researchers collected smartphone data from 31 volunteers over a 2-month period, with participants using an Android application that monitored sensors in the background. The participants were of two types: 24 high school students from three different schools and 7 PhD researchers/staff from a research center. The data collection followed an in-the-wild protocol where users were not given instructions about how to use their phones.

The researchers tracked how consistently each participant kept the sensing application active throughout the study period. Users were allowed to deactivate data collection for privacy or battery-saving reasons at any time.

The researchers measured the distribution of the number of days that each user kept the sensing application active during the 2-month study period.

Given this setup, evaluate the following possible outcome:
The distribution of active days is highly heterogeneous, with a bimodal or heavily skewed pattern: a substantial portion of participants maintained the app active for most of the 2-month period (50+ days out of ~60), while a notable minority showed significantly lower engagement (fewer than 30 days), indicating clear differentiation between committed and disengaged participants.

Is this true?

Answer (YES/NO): NO